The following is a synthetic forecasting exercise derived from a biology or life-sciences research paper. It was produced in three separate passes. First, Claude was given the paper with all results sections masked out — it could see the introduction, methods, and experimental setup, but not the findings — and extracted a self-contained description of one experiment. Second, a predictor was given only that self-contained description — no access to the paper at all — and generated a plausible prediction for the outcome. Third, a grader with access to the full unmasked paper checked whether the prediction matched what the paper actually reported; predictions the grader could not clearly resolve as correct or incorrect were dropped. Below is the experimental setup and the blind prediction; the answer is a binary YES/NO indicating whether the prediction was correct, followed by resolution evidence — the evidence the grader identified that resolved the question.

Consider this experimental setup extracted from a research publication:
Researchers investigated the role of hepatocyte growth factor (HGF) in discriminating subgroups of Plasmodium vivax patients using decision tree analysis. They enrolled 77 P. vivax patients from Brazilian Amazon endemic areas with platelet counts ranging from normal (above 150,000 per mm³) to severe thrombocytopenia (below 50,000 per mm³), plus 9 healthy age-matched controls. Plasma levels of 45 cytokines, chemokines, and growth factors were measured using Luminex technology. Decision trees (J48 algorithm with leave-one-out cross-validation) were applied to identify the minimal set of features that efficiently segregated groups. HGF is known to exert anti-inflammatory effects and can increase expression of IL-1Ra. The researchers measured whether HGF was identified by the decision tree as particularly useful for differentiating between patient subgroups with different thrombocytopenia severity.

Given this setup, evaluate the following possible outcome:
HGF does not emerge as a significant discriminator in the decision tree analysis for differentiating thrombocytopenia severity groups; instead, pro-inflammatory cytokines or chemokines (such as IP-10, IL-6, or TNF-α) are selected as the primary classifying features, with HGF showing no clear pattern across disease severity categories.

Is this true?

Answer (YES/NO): NO